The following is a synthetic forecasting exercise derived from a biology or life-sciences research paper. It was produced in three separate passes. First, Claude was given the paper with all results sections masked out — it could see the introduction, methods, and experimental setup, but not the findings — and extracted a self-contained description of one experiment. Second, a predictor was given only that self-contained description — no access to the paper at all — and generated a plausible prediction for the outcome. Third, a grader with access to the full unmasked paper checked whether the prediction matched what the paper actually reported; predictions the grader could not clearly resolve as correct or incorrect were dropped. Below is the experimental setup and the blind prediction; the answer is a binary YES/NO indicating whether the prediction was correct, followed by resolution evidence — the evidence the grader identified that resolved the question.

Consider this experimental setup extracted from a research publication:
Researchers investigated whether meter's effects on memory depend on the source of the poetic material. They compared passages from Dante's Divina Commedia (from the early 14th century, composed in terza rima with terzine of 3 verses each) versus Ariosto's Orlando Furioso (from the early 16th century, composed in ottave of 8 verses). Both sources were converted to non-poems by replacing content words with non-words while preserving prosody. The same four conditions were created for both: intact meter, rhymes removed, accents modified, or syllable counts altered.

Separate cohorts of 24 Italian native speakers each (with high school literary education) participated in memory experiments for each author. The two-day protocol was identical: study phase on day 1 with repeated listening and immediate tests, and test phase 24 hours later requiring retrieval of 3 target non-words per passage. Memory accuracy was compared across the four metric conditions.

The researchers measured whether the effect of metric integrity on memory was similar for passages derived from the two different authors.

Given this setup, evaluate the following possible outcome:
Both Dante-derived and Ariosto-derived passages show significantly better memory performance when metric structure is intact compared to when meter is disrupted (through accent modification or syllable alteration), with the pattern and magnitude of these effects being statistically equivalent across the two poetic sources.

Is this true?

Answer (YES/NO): NO